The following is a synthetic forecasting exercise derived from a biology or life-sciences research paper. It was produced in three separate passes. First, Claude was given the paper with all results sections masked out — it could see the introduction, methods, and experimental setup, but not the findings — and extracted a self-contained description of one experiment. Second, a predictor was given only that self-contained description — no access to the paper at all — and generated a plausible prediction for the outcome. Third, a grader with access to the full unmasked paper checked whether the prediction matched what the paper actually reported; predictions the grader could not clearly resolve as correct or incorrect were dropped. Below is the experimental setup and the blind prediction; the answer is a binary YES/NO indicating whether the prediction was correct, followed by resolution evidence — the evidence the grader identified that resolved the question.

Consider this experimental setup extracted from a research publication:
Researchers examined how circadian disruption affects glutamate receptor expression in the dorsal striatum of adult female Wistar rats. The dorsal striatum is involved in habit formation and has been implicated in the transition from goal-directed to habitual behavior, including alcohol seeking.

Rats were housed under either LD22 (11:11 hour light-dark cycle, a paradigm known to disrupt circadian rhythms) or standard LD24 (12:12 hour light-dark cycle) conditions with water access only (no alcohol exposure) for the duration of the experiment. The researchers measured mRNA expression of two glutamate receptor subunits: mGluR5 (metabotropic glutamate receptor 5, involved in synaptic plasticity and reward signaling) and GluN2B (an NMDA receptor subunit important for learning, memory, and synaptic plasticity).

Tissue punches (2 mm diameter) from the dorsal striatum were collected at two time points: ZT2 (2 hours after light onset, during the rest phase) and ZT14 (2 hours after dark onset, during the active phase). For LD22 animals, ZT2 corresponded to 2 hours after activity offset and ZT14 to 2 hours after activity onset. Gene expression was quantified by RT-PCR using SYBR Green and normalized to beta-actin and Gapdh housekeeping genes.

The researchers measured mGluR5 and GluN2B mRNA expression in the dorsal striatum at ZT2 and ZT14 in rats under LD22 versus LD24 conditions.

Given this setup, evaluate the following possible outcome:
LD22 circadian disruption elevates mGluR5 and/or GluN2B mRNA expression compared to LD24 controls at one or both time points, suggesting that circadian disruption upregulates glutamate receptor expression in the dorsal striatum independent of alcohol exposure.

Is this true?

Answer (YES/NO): NO